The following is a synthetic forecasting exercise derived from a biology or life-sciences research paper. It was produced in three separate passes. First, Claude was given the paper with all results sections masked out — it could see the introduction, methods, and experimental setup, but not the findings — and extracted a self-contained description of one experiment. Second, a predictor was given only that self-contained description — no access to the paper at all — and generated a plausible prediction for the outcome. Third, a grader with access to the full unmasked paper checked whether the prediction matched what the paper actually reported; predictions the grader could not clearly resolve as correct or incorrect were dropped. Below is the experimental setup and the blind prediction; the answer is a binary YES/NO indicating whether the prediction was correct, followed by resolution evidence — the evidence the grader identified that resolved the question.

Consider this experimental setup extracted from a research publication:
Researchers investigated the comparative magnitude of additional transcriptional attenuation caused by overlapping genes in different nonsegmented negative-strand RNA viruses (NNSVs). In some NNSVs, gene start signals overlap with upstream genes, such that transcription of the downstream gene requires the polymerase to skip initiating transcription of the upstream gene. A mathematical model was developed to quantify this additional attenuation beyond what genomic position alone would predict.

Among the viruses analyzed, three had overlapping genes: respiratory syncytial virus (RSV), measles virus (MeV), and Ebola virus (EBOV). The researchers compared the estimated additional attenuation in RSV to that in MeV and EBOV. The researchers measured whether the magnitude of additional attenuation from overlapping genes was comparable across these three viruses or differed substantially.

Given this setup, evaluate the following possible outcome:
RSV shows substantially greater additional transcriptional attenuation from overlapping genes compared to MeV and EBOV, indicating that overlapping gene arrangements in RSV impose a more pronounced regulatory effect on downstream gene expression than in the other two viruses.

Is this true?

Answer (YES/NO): YES